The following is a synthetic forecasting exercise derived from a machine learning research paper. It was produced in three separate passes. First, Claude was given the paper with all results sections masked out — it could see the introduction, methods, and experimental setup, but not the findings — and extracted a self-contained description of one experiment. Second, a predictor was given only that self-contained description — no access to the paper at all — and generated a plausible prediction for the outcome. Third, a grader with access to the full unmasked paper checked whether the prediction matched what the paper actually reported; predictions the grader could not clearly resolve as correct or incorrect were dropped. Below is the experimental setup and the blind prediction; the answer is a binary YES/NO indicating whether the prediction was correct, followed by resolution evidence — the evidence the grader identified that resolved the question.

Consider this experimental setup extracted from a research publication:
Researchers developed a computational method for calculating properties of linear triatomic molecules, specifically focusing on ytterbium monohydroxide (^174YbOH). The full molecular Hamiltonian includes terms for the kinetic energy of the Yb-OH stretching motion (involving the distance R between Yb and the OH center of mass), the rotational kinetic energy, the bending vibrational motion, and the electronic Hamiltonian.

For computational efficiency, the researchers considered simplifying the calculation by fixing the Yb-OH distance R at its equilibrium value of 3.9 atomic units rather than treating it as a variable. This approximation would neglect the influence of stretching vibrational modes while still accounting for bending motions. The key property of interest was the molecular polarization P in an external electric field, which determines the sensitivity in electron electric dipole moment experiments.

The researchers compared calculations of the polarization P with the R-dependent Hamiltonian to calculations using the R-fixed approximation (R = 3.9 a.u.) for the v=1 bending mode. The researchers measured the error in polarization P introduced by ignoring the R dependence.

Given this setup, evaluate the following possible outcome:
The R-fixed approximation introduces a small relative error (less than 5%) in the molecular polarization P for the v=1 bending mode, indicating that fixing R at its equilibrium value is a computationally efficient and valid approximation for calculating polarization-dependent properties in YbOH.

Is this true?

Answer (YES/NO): YES